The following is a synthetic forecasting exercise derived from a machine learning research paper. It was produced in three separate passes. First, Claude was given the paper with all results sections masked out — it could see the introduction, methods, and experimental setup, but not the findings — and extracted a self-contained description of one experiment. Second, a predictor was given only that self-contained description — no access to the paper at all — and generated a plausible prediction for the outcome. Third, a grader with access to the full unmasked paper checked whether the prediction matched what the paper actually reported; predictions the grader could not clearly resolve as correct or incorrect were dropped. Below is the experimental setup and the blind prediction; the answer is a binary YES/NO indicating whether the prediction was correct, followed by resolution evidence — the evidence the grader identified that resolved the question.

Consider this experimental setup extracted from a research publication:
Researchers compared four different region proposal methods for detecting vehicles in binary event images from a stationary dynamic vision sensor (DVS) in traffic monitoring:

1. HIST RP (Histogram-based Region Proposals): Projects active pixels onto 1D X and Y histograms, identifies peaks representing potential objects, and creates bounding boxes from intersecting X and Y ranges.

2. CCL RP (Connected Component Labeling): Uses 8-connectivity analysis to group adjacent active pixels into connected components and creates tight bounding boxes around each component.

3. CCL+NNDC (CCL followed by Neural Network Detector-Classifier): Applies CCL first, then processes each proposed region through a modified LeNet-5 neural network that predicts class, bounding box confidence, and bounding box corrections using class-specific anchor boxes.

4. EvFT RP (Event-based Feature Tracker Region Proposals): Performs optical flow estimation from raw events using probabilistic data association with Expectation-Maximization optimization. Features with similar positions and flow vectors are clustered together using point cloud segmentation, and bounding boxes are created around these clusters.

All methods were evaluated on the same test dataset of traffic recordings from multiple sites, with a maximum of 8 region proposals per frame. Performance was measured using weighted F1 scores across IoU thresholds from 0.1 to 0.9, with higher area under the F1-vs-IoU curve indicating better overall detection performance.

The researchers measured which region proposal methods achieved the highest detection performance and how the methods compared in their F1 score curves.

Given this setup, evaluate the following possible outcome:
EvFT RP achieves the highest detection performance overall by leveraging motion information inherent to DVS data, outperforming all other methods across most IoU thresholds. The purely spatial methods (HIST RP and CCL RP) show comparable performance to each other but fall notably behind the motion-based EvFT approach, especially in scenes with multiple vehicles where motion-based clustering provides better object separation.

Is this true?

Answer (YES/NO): NO